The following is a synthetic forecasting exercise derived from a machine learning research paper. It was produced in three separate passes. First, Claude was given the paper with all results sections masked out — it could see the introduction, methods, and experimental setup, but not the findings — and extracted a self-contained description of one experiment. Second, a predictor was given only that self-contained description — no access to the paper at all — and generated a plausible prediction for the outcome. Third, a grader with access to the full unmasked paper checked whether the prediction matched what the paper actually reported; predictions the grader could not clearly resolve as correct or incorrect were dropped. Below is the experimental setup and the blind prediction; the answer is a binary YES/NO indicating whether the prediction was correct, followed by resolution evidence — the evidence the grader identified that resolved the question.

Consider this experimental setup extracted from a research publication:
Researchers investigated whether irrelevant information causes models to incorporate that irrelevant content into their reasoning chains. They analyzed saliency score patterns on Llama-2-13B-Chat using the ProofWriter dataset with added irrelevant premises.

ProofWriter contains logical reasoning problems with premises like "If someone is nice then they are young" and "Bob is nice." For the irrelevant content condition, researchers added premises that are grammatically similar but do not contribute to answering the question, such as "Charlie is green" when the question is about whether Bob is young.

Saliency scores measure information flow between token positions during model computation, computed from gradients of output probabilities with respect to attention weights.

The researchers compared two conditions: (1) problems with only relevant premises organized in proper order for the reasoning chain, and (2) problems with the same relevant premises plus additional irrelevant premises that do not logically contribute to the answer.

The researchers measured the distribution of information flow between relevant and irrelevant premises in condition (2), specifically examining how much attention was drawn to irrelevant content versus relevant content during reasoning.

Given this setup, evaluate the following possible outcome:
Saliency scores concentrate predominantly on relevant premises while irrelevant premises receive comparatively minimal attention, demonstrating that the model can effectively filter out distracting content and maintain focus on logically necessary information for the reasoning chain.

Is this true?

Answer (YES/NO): NO